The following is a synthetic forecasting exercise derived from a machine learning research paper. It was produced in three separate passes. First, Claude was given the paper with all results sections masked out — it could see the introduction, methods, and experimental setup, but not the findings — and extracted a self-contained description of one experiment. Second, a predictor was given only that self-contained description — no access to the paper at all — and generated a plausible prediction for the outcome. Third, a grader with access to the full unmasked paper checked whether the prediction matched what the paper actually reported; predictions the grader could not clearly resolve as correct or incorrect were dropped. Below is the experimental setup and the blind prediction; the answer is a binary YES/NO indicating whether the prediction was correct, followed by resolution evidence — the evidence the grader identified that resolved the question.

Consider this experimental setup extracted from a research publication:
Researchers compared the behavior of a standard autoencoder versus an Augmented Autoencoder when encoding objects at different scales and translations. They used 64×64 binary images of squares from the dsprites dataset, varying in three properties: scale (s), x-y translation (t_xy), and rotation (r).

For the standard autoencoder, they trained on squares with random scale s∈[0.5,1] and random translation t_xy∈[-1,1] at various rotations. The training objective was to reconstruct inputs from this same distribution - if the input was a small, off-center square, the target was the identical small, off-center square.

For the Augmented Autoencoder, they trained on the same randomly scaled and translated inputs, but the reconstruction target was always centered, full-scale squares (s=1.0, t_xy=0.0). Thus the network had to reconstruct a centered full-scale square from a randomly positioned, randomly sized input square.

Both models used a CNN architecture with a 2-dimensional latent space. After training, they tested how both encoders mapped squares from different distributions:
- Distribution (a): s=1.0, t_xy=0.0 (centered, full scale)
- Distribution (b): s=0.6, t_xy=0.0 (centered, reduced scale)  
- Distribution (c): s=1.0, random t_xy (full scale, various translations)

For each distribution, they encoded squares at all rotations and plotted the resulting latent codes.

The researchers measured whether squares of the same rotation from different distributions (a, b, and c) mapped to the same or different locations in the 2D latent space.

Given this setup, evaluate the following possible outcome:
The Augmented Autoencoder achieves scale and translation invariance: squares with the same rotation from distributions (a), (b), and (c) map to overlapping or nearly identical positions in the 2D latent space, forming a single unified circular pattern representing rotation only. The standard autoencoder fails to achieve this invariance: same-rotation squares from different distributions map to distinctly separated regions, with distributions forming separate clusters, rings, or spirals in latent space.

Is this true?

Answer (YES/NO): YES